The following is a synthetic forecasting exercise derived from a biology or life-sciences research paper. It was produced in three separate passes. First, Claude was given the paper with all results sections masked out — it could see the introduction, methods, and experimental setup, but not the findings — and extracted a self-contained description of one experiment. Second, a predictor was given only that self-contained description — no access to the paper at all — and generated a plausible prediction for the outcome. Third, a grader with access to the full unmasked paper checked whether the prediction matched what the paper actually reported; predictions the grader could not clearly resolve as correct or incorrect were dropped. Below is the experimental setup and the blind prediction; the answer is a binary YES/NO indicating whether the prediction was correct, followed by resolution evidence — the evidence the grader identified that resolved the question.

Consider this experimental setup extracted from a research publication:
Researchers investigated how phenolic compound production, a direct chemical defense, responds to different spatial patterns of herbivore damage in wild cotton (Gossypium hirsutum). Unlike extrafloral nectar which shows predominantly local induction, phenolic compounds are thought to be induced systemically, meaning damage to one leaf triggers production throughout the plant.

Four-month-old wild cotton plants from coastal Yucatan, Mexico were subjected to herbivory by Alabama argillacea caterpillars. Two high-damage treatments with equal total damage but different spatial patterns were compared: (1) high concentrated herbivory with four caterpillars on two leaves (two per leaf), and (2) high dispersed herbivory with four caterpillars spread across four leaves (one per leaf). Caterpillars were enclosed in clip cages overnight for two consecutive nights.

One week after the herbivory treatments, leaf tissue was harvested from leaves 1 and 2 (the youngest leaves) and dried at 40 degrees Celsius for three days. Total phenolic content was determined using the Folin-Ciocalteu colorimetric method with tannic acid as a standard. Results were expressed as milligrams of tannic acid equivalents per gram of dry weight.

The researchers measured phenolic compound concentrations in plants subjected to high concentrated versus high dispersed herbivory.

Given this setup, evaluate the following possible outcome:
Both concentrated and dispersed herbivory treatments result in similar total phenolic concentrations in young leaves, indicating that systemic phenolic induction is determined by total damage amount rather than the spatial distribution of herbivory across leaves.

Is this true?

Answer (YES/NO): NO